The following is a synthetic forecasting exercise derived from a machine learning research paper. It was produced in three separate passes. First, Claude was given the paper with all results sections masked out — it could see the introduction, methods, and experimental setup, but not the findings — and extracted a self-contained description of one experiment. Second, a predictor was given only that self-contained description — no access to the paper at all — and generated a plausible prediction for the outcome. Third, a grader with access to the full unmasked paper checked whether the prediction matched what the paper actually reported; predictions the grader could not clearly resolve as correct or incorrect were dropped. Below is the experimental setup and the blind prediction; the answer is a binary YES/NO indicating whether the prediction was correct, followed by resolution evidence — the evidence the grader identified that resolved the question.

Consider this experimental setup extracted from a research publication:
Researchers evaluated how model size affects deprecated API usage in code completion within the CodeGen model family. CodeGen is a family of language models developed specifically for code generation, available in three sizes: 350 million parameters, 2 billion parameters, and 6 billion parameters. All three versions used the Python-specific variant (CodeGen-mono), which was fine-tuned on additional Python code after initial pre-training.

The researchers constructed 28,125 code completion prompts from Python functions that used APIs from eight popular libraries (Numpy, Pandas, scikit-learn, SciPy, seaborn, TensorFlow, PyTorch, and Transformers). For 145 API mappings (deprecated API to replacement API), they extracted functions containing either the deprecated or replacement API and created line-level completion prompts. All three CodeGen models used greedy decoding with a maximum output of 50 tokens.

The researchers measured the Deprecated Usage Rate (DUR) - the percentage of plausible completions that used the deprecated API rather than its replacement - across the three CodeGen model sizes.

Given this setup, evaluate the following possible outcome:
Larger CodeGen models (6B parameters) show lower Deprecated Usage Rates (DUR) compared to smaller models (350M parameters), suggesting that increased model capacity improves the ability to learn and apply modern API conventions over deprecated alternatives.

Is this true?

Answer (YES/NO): NO